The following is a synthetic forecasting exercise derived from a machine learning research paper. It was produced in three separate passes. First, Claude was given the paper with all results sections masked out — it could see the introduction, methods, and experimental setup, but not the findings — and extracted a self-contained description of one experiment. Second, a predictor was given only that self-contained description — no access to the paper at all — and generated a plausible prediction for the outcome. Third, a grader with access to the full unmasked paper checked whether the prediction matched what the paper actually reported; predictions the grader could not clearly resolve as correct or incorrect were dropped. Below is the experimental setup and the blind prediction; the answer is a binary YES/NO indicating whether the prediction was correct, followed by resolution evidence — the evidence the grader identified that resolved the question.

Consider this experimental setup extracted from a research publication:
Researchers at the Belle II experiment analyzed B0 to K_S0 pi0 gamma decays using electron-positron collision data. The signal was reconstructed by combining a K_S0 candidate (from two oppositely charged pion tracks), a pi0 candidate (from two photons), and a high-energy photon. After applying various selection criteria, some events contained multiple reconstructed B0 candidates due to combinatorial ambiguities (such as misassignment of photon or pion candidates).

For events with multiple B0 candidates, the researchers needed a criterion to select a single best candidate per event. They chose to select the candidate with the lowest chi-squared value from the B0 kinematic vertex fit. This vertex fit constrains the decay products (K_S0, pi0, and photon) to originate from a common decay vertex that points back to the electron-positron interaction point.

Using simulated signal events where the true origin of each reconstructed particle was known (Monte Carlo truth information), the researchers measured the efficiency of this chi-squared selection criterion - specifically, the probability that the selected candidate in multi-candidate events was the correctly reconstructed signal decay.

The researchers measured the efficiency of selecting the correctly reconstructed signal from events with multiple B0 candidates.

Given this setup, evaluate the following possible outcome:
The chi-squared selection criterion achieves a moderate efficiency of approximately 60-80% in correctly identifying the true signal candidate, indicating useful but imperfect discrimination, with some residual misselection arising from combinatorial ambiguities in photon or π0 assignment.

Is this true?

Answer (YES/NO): NO